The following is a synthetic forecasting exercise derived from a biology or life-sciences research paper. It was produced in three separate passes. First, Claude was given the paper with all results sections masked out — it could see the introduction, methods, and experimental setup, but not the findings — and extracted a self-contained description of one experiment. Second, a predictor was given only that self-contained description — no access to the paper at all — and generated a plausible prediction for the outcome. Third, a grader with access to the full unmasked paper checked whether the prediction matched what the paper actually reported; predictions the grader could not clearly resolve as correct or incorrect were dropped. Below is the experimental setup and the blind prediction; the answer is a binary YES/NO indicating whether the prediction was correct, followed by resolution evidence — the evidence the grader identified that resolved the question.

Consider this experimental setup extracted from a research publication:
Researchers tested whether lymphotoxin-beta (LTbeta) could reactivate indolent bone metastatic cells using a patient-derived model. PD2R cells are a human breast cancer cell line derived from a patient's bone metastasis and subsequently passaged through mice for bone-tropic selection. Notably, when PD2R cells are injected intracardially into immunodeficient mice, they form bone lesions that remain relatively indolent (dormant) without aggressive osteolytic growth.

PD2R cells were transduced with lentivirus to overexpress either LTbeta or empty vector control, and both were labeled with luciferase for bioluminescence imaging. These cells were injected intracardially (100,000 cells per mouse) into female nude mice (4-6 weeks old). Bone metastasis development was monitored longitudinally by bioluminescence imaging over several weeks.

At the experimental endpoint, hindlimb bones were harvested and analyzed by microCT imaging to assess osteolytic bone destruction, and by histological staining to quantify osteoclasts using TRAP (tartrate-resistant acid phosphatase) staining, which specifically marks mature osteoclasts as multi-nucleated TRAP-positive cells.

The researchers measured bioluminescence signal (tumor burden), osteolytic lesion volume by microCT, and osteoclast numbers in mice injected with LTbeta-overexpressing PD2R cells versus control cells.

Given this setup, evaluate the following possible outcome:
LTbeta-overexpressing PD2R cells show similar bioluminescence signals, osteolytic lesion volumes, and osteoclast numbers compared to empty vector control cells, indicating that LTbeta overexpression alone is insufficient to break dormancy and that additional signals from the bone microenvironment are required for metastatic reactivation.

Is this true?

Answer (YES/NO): NO